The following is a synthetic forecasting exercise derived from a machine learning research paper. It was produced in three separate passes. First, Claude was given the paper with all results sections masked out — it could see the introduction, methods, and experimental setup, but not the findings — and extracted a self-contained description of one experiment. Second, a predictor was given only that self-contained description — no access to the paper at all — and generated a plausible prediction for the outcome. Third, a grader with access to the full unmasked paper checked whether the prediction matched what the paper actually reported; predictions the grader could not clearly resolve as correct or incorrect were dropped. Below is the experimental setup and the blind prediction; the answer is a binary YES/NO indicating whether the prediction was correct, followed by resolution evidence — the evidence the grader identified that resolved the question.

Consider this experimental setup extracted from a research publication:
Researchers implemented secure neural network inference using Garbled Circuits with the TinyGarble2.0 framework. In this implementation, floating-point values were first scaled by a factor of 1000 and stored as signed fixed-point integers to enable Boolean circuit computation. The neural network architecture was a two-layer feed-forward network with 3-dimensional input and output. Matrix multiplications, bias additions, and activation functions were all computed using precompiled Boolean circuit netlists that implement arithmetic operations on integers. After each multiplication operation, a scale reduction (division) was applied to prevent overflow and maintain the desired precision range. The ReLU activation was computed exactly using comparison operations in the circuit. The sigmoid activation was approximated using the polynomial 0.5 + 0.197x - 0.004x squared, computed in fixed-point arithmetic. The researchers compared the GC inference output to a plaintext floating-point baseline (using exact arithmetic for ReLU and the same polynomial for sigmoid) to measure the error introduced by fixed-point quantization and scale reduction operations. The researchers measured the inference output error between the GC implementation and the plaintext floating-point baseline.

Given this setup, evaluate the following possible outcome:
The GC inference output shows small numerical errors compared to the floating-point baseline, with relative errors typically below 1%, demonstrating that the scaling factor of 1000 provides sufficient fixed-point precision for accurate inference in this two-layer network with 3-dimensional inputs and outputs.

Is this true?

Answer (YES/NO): NO